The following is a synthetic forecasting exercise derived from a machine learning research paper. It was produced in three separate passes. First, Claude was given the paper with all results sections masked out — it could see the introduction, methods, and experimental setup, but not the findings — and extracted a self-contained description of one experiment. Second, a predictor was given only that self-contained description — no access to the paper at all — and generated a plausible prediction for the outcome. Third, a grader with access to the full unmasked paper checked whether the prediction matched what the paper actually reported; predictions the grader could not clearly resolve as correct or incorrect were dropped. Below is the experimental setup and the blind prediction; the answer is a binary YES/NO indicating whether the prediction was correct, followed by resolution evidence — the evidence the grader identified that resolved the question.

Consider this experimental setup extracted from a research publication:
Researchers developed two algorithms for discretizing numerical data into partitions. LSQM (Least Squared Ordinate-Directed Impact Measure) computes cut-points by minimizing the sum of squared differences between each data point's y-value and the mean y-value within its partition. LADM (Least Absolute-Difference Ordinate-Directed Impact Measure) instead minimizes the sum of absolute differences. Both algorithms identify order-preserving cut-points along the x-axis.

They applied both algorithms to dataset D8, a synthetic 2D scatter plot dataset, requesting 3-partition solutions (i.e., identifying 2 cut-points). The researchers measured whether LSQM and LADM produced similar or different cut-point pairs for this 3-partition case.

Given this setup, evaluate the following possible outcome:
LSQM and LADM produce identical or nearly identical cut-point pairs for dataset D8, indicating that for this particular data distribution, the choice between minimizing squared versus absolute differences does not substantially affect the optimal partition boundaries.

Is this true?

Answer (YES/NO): NO